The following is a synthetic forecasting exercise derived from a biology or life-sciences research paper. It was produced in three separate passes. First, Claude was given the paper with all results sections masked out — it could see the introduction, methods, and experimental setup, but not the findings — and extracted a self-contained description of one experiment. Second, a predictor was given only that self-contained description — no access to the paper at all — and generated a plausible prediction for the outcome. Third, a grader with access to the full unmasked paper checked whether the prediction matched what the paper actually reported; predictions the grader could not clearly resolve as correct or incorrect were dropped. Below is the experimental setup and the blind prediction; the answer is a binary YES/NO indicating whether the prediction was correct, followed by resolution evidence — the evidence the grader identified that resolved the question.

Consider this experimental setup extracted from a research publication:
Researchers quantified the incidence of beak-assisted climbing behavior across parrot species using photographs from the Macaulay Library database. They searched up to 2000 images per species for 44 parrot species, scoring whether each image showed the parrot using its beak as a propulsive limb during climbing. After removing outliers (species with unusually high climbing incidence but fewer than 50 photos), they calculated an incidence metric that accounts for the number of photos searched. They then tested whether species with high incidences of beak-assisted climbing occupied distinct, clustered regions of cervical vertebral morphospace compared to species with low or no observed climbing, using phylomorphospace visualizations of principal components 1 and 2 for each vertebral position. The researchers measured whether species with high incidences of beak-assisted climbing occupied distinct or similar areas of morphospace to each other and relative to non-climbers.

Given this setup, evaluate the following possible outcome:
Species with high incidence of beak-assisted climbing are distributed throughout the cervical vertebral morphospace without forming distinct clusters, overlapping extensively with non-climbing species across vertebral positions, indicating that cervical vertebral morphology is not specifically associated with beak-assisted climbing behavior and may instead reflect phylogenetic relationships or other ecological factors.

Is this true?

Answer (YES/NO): YES